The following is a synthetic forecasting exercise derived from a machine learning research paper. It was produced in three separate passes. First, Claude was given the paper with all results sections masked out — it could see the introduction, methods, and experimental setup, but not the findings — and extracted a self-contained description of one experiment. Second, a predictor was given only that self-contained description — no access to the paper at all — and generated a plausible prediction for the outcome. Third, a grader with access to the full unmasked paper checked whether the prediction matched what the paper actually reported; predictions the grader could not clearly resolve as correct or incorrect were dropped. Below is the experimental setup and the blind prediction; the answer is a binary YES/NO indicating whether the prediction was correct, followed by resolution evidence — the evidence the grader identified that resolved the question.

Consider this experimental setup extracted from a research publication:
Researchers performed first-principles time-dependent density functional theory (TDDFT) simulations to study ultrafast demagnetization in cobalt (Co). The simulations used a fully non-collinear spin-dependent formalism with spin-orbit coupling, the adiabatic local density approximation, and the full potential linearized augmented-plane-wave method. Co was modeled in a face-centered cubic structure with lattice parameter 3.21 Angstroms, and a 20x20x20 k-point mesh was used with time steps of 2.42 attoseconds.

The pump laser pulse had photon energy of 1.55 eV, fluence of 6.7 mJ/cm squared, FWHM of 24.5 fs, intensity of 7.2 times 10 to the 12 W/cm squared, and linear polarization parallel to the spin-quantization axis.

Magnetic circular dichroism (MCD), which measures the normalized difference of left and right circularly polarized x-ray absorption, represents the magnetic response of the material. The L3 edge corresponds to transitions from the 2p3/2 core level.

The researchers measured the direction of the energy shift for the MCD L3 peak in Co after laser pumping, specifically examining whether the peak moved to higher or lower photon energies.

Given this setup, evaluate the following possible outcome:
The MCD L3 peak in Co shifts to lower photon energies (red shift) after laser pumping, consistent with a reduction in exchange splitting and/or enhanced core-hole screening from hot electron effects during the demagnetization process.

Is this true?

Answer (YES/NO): NO